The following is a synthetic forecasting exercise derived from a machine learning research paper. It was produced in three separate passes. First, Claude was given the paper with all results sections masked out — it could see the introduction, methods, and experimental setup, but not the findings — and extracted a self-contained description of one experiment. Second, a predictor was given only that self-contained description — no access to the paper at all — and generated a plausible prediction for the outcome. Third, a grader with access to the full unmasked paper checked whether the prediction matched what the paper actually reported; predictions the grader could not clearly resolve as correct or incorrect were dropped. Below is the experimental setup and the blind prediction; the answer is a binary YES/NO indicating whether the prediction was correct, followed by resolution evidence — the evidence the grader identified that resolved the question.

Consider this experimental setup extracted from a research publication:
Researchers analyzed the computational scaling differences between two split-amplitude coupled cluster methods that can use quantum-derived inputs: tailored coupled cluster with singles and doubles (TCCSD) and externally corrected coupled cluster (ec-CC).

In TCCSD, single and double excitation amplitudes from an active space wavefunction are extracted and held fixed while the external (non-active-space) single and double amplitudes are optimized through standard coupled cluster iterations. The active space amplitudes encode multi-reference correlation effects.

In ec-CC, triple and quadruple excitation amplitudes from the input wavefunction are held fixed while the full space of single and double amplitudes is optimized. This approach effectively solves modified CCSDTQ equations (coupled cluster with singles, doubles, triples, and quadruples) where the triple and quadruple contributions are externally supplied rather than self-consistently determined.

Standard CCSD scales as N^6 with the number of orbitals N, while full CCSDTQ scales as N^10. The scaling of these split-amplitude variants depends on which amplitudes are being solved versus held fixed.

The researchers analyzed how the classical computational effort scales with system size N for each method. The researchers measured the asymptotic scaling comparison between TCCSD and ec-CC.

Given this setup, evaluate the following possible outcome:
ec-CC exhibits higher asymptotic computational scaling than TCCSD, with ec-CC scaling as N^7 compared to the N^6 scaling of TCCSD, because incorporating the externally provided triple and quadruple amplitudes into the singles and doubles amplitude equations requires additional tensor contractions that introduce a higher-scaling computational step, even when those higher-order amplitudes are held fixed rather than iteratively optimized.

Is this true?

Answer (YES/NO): NO